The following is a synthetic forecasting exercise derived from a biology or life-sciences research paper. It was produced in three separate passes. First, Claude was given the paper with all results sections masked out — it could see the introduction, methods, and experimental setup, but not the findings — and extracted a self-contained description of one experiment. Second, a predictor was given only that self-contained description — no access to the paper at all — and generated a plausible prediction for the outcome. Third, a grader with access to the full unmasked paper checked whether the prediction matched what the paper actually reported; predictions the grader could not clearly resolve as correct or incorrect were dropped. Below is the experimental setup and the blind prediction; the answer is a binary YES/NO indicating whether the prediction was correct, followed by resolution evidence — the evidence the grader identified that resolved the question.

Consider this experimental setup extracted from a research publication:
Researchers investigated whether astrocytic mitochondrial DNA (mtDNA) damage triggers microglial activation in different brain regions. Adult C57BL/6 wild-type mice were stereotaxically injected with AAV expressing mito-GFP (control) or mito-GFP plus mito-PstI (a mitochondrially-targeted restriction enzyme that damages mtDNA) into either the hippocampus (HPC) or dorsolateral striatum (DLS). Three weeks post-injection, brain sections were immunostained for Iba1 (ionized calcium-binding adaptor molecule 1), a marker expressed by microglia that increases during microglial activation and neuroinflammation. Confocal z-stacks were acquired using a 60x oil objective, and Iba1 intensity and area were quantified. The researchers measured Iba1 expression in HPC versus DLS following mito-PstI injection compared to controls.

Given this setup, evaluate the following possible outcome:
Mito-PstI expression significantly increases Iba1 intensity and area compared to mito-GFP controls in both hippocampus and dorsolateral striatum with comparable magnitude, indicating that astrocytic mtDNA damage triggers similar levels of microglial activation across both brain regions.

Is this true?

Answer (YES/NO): NO